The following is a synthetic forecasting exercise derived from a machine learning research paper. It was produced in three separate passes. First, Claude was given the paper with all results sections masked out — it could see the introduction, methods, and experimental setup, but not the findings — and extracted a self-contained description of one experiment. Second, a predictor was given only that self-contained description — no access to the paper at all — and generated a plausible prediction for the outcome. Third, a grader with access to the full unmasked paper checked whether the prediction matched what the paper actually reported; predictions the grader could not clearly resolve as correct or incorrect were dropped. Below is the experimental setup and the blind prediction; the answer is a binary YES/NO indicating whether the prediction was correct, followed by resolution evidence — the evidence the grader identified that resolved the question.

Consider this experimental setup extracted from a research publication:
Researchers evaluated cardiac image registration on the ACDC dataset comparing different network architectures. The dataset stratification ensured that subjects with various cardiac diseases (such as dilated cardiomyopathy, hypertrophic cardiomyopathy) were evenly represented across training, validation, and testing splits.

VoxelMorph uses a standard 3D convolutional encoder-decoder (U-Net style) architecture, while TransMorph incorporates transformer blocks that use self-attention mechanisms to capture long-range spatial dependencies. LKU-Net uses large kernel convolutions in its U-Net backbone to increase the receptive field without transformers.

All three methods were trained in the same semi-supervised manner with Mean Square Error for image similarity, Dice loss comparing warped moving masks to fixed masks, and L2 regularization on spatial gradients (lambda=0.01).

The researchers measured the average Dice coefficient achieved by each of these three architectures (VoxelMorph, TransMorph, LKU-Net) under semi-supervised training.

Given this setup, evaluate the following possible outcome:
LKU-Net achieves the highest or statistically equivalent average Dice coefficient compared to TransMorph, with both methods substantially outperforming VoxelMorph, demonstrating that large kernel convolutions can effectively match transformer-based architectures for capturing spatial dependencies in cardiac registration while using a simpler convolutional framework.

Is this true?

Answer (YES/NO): NO